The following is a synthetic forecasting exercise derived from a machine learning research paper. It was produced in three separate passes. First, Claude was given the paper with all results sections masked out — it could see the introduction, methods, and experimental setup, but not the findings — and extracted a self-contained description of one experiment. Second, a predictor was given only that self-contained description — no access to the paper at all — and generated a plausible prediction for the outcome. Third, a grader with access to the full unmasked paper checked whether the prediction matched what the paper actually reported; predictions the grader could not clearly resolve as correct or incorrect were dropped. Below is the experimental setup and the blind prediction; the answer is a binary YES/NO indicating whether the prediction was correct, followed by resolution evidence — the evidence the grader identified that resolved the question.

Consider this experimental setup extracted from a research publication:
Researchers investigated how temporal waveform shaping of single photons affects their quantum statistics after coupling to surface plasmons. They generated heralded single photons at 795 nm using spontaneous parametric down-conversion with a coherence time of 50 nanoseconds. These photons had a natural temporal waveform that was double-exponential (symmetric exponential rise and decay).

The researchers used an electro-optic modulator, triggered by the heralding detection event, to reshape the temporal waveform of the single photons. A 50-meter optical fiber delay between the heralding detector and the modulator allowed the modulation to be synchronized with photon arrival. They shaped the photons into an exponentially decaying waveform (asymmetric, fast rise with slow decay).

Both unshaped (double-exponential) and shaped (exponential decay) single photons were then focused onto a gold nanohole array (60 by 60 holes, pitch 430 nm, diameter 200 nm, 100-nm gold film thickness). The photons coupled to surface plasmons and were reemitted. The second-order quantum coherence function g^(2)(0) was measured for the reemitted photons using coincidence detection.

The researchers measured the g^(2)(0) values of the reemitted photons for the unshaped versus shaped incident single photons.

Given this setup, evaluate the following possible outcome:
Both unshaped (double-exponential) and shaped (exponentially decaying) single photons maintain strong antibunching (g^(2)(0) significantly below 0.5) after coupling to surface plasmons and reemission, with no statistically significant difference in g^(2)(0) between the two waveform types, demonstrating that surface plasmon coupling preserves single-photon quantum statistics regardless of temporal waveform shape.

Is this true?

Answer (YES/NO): NO